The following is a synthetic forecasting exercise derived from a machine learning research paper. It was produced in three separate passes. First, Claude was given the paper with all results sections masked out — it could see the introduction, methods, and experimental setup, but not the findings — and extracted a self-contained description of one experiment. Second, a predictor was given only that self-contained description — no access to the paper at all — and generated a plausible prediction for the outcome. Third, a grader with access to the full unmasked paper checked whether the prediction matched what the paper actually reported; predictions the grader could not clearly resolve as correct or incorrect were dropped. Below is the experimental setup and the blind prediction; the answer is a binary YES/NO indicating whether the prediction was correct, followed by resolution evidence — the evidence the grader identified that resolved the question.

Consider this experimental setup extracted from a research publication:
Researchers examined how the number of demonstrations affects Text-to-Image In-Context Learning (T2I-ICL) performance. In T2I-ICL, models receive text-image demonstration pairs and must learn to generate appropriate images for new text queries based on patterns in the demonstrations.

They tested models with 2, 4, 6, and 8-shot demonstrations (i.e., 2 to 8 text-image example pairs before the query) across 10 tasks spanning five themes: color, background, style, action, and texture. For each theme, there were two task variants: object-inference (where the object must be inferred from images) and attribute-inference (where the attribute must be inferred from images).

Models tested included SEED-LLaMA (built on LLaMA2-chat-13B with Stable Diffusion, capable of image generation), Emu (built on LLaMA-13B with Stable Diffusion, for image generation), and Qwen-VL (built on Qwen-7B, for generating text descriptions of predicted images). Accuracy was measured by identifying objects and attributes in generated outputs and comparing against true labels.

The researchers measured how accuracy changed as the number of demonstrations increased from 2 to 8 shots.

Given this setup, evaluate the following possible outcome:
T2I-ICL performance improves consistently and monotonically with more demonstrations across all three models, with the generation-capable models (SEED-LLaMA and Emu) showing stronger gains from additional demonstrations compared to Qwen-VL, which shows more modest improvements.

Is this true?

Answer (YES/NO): NO